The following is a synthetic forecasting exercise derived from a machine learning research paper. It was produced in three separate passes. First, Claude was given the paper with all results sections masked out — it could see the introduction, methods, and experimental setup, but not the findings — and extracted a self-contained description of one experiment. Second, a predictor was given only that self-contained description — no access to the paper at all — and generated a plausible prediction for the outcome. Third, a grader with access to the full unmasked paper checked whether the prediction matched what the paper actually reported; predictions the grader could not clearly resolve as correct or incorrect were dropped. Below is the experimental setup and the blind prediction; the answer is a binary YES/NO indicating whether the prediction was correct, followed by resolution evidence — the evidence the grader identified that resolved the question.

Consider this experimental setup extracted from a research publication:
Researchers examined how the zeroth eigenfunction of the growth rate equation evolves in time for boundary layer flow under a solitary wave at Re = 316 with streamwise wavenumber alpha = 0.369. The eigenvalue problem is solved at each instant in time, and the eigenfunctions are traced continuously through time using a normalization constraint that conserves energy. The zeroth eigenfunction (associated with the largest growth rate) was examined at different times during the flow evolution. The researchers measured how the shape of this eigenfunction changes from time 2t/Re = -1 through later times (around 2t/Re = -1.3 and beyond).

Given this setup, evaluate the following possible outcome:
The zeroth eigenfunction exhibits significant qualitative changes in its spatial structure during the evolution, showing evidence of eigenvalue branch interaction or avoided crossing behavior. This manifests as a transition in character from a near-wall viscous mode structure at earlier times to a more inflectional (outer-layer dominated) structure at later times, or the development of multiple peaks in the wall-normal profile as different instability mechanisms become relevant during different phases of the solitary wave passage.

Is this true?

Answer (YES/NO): NO